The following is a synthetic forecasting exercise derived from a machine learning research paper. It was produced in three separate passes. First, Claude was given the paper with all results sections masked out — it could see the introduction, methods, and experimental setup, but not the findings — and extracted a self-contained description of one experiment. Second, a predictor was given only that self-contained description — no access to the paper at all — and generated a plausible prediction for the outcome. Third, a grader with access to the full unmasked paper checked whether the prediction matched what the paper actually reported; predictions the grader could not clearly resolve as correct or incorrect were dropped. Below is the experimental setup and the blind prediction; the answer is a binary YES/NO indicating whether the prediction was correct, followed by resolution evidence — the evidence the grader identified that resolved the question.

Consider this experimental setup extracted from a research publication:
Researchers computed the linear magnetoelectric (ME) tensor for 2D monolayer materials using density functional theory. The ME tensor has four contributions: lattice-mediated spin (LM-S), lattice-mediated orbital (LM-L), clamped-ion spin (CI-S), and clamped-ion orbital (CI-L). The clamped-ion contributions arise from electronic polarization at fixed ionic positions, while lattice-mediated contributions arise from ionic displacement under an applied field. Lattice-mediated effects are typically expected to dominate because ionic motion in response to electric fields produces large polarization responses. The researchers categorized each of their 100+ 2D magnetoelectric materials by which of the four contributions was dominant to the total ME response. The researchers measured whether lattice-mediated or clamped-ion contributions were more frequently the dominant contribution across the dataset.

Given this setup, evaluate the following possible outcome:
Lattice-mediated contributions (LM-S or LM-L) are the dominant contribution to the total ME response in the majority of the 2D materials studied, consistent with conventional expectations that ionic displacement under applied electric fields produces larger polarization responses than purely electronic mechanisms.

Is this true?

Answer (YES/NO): NO